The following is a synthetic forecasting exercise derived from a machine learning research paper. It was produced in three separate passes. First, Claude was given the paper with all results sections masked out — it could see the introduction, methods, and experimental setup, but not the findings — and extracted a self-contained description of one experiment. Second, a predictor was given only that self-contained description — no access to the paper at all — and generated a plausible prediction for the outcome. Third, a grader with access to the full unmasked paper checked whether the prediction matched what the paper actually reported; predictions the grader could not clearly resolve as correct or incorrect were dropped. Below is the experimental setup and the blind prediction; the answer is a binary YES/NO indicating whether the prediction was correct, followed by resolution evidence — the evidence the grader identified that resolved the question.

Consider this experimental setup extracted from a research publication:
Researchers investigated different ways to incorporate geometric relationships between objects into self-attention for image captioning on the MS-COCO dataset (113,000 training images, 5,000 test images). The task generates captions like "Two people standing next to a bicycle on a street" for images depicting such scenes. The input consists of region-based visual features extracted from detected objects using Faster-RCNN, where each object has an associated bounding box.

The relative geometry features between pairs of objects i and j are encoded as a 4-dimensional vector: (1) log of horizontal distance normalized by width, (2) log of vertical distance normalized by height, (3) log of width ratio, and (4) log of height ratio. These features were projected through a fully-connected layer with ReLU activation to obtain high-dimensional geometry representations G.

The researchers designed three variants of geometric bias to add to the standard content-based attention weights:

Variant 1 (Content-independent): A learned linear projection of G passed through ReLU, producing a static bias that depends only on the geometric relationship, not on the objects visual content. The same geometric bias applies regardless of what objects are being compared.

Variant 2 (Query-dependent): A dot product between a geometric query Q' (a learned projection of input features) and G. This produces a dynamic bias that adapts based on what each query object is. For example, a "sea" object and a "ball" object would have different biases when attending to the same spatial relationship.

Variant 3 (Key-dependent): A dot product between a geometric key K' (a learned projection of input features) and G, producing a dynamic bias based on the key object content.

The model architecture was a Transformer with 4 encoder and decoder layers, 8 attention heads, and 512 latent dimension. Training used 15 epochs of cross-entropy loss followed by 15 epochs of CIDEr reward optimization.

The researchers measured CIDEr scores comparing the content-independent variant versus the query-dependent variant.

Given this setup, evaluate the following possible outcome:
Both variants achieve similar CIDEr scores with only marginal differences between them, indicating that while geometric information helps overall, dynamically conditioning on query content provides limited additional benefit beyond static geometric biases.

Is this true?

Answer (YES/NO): NO